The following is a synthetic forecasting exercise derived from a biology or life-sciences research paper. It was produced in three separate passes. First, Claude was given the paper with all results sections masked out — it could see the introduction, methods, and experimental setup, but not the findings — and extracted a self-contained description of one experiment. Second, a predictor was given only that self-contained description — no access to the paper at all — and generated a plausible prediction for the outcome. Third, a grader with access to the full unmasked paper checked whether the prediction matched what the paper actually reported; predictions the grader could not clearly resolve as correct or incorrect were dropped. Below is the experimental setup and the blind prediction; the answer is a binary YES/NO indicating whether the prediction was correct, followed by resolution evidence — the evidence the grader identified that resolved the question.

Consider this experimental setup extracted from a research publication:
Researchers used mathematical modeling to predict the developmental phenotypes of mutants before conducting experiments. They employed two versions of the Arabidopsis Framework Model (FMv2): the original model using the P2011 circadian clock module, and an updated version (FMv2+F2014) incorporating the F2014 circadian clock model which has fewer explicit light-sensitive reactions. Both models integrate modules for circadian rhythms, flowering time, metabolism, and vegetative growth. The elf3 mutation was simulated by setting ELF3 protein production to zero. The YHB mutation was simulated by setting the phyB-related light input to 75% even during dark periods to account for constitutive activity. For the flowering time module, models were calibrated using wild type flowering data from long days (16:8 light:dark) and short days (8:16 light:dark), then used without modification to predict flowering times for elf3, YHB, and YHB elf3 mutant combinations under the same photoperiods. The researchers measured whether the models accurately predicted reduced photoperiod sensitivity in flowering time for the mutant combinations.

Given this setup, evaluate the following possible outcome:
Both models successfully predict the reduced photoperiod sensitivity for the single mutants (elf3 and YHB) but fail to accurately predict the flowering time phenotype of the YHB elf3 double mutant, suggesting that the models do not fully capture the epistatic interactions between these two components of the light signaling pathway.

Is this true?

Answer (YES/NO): NO